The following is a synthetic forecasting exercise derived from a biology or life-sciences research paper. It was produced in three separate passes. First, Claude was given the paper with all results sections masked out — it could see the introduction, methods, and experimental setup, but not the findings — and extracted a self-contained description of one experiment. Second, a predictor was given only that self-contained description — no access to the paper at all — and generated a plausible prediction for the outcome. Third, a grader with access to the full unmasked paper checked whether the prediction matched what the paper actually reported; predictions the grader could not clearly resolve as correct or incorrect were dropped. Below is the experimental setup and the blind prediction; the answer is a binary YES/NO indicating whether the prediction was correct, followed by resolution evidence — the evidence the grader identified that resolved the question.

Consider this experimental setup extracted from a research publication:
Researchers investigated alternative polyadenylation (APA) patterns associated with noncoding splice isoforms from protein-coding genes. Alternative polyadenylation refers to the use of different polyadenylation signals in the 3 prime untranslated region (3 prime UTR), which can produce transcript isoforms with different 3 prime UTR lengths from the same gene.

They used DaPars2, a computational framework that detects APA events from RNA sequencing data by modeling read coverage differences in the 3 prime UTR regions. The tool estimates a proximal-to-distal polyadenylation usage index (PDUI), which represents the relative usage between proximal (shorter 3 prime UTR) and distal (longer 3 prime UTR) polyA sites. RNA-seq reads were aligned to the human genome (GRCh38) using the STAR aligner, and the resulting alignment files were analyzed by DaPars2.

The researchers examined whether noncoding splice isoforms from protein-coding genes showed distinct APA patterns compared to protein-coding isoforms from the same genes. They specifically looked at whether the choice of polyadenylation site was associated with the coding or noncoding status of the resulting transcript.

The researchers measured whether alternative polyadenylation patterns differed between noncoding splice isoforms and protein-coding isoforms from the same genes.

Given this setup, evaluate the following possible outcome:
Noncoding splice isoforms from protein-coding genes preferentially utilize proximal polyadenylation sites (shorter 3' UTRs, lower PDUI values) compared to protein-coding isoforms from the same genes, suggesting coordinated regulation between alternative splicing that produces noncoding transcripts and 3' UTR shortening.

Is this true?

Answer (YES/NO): YES